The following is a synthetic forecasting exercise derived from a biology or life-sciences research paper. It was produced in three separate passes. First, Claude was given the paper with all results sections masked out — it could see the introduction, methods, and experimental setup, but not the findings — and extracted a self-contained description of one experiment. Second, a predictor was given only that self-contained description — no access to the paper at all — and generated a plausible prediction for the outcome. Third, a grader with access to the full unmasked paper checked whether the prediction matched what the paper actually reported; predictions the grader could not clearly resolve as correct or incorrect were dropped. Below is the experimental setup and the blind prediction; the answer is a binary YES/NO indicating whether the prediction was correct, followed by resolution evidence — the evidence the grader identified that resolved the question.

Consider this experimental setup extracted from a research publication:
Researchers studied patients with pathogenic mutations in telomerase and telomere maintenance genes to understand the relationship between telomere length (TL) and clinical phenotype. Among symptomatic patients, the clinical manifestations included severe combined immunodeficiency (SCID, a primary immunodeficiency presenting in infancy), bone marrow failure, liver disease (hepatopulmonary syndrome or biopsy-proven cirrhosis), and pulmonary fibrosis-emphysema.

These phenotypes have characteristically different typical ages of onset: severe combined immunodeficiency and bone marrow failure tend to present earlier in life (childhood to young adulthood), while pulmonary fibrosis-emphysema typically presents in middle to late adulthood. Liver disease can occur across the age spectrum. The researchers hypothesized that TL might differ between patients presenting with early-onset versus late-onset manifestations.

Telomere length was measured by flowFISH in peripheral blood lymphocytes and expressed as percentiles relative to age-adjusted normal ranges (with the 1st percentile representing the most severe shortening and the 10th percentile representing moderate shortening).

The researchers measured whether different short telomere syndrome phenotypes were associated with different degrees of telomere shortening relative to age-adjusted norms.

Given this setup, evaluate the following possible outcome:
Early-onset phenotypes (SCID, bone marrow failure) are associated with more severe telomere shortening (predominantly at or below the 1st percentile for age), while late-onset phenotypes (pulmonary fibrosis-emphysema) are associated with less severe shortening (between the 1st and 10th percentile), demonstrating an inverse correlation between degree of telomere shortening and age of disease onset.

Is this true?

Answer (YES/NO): YES